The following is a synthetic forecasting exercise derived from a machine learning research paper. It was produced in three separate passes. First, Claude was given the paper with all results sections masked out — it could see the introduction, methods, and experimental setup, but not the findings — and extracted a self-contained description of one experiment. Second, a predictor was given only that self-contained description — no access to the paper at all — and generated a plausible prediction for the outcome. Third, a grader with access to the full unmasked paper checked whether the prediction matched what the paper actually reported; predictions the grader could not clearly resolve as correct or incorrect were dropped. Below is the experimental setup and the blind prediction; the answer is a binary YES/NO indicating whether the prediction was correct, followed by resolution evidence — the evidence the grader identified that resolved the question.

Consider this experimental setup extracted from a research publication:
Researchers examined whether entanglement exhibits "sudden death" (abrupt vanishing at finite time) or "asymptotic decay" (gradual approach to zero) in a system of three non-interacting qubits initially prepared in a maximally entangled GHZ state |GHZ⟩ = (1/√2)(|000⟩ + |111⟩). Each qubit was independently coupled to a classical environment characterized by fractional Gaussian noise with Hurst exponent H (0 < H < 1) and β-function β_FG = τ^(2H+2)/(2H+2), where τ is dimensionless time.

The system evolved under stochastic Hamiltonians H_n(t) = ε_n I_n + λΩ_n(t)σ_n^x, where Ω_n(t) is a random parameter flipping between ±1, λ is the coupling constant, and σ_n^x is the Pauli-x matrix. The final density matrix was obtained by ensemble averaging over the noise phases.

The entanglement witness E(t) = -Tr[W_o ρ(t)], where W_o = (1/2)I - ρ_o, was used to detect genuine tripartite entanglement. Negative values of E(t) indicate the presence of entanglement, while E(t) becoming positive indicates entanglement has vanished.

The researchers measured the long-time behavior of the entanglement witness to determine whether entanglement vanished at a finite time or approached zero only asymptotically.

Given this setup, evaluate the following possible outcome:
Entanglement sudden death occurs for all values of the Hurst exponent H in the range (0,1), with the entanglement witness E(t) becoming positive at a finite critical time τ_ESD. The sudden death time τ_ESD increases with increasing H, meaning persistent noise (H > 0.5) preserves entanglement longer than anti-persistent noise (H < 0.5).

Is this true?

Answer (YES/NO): NO